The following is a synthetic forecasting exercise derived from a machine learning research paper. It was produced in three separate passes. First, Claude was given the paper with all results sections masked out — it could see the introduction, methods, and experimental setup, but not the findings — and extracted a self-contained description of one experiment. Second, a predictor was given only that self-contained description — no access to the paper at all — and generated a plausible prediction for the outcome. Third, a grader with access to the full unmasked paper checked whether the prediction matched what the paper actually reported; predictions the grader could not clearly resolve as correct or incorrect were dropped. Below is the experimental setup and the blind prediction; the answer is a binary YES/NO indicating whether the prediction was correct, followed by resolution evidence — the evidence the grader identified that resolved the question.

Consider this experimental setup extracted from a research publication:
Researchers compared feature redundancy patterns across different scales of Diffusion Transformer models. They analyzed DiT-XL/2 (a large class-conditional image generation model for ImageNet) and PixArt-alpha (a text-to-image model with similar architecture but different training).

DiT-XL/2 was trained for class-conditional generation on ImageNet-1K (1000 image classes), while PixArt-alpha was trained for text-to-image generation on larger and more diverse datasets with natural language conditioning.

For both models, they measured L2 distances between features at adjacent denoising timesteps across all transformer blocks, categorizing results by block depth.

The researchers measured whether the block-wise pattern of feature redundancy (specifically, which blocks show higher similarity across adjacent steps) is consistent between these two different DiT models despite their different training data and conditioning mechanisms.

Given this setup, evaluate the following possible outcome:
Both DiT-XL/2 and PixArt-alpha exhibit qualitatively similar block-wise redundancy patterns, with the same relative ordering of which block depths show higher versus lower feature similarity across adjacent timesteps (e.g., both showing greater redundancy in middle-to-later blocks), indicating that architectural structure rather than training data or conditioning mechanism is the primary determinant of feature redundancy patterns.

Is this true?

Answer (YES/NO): NO